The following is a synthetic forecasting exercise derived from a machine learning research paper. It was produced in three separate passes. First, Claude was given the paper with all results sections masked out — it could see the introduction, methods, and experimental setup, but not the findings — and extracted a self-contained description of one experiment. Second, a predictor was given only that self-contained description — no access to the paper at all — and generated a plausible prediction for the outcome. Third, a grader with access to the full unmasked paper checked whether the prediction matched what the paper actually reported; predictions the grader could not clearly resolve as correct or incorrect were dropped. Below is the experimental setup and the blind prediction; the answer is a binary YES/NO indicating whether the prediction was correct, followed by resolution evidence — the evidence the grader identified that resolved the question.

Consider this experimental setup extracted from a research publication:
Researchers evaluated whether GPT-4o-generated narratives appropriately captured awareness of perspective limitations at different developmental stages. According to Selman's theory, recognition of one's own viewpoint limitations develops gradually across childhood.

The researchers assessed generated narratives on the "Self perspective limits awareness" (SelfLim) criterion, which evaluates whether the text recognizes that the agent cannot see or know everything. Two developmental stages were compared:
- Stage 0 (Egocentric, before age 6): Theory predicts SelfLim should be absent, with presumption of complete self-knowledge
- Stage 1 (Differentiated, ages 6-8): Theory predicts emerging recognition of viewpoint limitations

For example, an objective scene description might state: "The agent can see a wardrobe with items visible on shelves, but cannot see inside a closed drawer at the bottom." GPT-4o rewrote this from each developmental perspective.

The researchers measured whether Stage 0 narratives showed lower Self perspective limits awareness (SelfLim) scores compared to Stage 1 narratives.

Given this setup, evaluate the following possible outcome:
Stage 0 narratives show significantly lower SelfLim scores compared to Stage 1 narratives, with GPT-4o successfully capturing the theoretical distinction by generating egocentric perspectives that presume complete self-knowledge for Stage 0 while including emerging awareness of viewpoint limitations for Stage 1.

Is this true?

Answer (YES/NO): YES